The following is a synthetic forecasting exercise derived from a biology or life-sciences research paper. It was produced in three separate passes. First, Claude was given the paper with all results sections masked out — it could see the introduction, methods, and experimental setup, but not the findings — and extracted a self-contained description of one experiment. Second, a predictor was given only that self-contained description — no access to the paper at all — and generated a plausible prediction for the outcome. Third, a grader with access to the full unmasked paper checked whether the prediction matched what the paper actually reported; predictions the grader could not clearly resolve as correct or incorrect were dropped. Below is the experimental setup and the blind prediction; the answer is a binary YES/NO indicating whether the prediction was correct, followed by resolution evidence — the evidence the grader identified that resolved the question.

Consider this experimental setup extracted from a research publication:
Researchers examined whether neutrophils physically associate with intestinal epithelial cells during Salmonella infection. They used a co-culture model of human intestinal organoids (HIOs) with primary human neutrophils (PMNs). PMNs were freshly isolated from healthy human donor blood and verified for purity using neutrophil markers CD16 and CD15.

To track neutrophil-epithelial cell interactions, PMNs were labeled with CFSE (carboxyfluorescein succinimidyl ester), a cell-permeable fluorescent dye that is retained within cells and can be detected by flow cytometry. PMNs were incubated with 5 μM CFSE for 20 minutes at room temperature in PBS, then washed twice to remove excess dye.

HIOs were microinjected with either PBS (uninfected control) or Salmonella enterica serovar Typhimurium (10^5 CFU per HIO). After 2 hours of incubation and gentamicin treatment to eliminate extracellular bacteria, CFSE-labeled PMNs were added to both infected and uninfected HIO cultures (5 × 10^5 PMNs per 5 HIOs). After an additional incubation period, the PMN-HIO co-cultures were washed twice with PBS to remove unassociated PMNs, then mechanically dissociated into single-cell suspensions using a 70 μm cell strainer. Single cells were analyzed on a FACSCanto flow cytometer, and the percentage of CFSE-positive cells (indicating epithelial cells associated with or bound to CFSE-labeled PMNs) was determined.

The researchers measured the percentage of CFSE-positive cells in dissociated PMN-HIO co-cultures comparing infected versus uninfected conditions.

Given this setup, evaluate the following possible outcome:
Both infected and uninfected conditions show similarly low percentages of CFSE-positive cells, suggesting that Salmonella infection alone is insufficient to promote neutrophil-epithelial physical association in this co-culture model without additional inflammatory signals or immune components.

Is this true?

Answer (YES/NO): NO